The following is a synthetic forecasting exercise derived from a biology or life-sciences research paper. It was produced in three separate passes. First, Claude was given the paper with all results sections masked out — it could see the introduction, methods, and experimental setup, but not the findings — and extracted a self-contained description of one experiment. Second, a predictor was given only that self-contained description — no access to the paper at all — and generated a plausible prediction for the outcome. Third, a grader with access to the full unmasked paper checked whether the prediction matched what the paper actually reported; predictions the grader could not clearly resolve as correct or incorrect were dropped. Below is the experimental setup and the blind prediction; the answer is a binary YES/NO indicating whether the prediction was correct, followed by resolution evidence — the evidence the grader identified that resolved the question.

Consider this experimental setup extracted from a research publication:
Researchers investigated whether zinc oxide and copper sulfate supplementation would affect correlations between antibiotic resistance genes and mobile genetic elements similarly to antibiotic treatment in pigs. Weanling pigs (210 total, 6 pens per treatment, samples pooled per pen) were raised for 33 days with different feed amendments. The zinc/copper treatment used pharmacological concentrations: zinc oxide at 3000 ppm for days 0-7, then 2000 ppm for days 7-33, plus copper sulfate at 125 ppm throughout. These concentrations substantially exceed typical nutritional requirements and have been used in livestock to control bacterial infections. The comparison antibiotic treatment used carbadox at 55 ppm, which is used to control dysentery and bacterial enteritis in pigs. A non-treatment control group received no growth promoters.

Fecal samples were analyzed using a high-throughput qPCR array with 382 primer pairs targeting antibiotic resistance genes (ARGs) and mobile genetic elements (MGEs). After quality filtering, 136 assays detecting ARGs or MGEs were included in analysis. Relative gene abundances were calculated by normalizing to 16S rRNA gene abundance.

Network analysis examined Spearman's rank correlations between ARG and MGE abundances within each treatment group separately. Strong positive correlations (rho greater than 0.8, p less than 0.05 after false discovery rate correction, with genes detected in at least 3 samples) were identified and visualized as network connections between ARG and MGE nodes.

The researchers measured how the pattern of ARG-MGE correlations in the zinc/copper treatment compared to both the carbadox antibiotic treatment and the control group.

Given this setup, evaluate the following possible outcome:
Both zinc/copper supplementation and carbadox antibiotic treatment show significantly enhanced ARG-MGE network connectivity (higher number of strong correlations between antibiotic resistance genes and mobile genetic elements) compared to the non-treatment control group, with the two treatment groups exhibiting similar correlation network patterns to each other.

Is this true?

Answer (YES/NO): NO